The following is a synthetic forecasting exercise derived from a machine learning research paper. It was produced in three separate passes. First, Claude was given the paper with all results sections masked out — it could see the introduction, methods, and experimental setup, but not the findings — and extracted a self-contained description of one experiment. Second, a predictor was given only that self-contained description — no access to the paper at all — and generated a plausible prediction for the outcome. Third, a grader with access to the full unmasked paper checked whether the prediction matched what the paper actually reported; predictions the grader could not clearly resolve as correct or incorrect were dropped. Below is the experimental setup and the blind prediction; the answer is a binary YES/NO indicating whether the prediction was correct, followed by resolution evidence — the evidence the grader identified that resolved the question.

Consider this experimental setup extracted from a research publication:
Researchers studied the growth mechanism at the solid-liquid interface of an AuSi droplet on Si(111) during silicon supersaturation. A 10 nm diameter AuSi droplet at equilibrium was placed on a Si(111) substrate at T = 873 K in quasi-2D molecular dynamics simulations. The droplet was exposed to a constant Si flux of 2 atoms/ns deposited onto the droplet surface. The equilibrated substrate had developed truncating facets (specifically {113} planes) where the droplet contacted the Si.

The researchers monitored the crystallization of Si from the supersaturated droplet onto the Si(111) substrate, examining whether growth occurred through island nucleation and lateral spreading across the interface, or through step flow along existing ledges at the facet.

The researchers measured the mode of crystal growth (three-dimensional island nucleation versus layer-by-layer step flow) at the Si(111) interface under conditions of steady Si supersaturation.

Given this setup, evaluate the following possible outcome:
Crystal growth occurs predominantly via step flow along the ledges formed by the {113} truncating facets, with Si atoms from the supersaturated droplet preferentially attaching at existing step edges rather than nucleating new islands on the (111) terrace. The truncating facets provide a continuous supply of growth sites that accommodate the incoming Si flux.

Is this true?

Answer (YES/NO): YES